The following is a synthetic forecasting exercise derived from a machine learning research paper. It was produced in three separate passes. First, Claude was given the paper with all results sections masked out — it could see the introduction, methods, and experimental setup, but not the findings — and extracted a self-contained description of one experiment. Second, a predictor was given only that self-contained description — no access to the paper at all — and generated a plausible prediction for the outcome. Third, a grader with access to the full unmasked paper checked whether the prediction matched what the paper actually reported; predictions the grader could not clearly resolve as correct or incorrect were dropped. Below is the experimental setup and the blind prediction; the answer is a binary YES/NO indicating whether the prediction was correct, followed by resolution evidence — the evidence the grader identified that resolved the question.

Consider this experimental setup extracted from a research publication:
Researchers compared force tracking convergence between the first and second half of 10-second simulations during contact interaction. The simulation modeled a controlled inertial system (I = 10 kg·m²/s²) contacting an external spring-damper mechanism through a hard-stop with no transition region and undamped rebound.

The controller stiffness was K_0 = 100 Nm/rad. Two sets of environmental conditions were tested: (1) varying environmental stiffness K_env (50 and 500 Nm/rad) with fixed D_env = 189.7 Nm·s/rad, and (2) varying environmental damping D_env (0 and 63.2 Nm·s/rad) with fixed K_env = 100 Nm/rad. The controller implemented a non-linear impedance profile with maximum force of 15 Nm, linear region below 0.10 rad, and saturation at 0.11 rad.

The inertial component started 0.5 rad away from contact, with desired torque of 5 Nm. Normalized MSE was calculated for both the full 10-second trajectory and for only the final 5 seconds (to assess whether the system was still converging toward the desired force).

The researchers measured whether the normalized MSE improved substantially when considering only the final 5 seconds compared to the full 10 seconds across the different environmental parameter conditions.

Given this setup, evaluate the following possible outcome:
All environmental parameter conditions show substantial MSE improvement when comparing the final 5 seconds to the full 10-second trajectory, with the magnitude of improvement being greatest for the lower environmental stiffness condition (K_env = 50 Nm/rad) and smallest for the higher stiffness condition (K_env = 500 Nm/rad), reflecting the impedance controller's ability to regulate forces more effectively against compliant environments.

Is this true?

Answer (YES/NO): NO